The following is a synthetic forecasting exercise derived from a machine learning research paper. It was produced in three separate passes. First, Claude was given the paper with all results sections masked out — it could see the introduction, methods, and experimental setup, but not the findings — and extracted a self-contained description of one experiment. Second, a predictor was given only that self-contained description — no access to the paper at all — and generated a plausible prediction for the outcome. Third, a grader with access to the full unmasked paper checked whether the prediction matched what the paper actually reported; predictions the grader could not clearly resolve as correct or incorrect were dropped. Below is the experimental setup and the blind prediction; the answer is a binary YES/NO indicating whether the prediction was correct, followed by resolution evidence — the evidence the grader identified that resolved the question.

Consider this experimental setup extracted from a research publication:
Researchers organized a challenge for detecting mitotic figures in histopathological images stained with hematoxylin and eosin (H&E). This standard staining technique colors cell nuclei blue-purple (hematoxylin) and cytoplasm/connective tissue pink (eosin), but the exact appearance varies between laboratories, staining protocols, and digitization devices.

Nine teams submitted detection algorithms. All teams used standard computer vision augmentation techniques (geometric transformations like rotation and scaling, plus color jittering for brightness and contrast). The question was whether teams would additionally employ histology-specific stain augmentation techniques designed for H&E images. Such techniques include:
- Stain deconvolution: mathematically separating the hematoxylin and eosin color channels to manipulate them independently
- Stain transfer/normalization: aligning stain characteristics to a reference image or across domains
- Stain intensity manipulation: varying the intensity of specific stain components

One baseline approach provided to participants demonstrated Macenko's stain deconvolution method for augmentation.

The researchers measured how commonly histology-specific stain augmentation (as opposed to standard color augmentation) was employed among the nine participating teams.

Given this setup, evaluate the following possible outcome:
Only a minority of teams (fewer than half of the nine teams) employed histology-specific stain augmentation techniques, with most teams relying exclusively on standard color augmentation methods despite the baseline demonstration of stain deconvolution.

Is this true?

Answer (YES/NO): YES